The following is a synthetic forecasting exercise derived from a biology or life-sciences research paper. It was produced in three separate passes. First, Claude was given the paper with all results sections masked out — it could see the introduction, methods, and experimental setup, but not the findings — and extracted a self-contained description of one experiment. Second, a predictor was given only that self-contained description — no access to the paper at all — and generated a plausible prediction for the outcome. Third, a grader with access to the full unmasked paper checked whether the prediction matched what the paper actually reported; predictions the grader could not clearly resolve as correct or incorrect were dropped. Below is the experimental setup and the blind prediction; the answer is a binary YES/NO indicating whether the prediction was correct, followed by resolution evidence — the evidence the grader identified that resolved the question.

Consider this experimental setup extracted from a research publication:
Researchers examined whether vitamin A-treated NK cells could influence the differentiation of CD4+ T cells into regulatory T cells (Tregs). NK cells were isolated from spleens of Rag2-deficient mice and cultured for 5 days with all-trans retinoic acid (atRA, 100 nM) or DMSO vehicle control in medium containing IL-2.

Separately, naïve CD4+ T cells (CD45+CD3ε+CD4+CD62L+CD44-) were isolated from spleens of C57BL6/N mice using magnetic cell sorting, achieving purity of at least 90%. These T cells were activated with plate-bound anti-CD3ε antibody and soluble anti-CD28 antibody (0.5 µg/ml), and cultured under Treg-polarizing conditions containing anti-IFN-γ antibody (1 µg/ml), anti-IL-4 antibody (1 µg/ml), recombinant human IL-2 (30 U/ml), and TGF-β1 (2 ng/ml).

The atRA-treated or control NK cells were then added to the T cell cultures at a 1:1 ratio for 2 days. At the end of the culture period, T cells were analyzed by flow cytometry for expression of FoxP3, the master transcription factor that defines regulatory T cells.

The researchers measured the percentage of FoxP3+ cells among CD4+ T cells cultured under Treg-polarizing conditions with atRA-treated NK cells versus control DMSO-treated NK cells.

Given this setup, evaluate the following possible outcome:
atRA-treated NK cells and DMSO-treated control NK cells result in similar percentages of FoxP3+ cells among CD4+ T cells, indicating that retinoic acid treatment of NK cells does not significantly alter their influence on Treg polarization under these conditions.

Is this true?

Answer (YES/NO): NO